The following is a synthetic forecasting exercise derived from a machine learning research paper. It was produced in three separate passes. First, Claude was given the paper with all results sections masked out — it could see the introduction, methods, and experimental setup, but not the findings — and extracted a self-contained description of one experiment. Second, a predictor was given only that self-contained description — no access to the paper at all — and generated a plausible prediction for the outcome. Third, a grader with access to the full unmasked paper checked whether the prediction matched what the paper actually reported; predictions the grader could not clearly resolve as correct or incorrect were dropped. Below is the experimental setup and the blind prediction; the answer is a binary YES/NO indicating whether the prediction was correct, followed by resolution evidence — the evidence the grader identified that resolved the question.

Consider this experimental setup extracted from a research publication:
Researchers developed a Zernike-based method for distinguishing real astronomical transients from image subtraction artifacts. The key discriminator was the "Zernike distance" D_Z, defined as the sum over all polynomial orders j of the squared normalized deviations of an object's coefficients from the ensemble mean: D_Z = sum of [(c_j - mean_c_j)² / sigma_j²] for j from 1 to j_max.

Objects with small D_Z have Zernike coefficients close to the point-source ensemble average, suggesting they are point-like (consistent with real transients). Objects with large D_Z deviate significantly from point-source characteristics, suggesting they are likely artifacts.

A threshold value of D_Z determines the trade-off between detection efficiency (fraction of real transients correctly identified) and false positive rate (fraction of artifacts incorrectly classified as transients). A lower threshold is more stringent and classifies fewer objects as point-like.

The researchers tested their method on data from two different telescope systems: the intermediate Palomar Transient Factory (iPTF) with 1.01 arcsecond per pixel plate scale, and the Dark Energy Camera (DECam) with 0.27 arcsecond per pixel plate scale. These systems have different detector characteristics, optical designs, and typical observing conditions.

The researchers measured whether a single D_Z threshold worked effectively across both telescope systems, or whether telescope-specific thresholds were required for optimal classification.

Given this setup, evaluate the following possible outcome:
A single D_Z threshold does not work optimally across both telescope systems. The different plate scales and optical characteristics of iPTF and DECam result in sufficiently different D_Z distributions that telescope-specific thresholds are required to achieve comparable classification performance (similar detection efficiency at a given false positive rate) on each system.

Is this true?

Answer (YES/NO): YES